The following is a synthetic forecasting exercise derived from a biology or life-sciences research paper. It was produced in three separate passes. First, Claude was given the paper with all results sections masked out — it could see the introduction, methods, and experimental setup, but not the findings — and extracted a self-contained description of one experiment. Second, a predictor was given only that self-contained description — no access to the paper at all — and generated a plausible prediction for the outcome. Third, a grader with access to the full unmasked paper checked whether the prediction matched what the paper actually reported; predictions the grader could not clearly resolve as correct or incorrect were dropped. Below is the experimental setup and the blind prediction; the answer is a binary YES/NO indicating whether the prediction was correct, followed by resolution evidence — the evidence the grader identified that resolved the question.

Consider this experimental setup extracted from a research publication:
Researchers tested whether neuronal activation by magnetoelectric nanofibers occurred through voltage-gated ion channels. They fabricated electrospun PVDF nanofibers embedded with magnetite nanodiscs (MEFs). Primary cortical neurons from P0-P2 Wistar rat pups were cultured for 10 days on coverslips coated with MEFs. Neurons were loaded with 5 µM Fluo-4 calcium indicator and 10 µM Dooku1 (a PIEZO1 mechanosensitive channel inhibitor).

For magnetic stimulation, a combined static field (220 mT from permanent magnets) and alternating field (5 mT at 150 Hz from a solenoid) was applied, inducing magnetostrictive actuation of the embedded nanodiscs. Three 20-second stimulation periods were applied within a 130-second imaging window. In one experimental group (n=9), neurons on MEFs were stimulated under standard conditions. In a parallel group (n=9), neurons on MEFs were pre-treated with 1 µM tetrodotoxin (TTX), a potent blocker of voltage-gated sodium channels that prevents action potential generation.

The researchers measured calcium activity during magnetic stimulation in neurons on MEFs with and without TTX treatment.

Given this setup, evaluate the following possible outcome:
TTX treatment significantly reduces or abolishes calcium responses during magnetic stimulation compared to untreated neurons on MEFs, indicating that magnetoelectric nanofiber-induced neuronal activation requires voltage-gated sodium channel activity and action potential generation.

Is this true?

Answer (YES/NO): YES